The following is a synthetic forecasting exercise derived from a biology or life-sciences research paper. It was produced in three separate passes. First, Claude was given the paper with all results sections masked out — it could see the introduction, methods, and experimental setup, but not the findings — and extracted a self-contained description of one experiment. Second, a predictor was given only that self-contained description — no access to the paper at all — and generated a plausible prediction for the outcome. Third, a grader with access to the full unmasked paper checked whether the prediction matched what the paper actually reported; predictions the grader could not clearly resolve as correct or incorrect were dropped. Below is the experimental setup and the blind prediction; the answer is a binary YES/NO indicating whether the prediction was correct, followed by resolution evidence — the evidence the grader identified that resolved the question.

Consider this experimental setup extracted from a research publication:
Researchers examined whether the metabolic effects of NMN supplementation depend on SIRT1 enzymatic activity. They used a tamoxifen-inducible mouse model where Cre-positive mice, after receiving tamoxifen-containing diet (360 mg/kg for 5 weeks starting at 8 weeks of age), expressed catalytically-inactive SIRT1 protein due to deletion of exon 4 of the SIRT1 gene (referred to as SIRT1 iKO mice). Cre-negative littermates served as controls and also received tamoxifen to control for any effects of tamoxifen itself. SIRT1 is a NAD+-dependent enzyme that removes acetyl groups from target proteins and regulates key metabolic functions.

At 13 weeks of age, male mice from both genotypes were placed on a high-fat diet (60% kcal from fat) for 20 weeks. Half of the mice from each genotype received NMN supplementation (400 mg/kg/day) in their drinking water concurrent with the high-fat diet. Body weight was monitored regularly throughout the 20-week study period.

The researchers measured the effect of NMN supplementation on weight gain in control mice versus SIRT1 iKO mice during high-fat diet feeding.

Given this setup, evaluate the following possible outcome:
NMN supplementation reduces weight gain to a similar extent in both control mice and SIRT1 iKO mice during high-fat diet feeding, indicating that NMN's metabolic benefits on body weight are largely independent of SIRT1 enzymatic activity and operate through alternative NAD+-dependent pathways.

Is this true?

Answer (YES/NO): NO